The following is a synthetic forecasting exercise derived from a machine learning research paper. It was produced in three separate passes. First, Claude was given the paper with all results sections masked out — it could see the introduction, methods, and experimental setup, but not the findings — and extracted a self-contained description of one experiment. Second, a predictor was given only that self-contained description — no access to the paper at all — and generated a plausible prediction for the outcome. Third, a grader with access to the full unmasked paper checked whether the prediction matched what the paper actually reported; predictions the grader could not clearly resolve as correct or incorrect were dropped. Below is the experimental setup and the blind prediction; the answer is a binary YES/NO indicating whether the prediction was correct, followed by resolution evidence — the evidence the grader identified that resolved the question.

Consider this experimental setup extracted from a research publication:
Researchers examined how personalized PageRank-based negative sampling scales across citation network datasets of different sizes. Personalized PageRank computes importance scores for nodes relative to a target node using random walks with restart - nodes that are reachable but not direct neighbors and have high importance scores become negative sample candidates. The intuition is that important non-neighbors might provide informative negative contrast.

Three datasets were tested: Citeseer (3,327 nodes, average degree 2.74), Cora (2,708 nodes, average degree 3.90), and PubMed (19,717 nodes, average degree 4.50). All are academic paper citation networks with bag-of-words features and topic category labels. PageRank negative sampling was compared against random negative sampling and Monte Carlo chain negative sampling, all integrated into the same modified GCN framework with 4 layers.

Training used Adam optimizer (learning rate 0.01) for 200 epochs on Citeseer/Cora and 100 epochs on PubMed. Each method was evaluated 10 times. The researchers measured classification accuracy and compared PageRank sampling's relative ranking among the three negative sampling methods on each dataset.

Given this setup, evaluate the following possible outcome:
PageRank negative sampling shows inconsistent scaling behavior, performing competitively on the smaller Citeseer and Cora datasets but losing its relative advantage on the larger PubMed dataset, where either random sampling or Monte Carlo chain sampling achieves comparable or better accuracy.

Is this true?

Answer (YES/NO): YES